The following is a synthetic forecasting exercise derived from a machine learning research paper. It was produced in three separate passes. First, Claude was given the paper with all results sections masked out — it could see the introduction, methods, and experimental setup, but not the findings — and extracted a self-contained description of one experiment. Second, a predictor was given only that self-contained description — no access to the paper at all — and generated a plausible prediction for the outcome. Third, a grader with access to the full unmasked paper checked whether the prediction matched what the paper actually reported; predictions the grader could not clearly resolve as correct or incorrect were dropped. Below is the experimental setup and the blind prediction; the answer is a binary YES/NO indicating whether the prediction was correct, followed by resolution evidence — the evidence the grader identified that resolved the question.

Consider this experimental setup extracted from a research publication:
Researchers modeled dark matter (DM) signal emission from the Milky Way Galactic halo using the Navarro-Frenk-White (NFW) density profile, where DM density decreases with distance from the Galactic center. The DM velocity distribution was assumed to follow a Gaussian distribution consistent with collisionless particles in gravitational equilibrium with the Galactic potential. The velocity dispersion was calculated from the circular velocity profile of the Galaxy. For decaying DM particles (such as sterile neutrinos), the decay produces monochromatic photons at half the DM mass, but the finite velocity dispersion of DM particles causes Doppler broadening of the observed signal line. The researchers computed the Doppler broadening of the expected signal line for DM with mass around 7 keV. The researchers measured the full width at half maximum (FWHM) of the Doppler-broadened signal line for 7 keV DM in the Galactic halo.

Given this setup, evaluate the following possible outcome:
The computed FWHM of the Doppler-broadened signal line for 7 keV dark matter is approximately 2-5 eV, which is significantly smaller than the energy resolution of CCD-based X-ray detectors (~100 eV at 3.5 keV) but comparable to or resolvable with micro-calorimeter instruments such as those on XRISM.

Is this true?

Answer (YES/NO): YES